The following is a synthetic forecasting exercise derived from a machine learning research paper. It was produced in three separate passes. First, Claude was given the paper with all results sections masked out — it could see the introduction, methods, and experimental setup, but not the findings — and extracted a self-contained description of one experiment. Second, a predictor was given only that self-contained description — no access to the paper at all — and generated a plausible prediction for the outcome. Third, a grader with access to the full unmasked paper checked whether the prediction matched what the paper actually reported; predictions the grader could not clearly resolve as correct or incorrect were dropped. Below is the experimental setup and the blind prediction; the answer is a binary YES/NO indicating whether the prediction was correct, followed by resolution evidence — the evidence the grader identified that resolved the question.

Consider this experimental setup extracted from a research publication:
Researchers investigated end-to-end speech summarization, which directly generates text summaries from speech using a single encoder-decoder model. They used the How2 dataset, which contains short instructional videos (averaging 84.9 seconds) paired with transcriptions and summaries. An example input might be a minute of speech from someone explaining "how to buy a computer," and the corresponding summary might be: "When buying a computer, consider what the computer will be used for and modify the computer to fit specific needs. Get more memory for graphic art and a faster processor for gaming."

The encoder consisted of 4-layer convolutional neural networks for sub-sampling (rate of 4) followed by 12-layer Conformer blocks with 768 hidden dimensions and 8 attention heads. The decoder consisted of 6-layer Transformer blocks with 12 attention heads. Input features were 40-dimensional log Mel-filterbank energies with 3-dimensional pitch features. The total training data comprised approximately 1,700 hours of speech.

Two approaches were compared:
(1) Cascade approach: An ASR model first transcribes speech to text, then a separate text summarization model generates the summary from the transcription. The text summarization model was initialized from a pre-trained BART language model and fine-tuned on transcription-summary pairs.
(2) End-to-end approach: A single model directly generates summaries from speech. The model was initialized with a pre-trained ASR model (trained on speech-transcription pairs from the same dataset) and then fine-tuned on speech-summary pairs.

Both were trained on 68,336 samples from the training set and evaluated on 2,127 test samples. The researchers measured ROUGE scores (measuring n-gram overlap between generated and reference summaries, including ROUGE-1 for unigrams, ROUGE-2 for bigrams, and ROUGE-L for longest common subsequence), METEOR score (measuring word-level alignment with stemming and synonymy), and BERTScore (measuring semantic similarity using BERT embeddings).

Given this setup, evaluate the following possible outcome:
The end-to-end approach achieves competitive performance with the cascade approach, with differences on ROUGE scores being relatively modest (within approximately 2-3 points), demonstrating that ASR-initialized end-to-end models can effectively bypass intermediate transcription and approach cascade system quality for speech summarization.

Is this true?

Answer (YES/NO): NO